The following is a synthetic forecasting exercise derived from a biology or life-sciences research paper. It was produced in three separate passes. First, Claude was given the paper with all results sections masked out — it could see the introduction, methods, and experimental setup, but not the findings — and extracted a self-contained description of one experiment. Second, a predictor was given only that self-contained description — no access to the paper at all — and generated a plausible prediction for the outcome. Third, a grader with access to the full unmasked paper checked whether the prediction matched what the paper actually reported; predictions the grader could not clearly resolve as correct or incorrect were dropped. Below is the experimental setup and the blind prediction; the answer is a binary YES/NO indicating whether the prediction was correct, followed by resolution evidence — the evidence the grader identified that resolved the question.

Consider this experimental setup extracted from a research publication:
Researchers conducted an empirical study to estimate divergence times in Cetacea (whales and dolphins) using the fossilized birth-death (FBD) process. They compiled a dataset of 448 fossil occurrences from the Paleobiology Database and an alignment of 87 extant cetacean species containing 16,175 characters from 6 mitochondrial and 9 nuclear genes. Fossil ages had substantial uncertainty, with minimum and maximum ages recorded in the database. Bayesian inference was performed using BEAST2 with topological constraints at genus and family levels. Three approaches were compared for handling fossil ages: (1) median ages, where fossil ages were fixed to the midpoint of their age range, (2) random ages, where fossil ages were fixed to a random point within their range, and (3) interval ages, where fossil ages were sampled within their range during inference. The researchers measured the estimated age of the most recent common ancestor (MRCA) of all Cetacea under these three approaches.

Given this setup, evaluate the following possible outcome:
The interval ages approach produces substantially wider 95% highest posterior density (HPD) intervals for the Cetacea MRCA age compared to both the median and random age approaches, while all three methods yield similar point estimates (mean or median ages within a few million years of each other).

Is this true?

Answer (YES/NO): NO